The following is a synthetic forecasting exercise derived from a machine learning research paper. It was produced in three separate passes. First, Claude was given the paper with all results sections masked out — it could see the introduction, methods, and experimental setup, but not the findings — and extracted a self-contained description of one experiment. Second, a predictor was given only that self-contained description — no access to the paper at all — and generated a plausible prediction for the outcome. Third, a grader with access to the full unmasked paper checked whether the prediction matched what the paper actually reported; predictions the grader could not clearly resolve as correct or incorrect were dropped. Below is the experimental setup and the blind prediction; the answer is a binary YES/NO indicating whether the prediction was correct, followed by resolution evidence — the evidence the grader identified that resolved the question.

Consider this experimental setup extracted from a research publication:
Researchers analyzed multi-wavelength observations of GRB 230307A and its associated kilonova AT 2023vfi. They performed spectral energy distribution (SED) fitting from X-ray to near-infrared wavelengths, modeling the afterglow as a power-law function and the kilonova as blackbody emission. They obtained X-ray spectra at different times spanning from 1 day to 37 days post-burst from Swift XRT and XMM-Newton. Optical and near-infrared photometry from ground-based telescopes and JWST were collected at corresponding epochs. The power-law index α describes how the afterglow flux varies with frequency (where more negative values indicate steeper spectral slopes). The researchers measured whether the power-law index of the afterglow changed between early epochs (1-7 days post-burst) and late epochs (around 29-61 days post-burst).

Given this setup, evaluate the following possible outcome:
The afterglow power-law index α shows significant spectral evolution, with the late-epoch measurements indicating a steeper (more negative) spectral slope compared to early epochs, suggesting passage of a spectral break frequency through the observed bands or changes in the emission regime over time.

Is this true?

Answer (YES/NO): NO